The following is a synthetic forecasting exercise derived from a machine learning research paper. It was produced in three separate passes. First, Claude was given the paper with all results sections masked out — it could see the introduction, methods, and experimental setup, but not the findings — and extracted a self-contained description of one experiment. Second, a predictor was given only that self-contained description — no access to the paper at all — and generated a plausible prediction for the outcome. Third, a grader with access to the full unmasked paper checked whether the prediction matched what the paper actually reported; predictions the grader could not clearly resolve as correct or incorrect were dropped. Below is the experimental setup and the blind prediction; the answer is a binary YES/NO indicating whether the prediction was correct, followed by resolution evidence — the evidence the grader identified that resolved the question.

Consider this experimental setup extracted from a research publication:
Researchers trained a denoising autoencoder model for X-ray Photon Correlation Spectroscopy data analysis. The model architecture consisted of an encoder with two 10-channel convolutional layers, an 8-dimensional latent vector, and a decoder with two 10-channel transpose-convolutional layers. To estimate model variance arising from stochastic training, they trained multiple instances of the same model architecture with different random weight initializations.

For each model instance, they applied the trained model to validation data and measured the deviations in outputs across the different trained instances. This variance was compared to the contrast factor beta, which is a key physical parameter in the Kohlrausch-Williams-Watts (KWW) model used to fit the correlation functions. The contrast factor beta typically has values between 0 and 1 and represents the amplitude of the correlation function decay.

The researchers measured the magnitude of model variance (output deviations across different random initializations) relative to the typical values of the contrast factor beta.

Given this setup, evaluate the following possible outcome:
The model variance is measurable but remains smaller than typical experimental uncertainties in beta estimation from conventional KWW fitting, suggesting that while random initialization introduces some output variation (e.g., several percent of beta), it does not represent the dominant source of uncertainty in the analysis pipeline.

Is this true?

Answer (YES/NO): NO